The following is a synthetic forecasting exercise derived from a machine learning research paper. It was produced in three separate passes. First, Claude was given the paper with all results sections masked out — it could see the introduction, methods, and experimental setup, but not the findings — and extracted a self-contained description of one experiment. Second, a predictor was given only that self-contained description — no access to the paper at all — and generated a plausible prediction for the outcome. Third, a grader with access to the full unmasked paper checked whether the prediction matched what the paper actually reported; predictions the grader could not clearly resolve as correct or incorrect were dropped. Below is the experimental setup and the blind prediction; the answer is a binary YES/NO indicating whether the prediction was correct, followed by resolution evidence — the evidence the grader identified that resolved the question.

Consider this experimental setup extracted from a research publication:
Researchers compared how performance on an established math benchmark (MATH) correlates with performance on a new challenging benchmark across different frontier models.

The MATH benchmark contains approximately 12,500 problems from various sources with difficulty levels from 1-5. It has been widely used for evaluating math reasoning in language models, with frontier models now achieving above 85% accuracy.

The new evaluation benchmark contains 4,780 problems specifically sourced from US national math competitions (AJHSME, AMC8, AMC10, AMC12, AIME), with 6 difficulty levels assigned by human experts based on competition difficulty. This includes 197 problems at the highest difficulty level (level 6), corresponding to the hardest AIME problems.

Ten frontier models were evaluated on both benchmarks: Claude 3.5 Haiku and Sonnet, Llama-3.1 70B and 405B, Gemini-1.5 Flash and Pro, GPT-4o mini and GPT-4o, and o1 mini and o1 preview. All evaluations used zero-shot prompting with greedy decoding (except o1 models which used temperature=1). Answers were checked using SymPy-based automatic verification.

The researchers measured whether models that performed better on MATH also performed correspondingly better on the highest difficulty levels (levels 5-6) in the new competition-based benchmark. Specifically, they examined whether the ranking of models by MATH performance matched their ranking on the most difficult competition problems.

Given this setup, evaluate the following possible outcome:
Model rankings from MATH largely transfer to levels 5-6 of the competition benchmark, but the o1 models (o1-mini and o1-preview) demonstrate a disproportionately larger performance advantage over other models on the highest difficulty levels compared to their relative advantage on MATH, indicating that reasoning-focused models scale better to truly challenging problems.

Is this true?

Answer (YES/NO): NO